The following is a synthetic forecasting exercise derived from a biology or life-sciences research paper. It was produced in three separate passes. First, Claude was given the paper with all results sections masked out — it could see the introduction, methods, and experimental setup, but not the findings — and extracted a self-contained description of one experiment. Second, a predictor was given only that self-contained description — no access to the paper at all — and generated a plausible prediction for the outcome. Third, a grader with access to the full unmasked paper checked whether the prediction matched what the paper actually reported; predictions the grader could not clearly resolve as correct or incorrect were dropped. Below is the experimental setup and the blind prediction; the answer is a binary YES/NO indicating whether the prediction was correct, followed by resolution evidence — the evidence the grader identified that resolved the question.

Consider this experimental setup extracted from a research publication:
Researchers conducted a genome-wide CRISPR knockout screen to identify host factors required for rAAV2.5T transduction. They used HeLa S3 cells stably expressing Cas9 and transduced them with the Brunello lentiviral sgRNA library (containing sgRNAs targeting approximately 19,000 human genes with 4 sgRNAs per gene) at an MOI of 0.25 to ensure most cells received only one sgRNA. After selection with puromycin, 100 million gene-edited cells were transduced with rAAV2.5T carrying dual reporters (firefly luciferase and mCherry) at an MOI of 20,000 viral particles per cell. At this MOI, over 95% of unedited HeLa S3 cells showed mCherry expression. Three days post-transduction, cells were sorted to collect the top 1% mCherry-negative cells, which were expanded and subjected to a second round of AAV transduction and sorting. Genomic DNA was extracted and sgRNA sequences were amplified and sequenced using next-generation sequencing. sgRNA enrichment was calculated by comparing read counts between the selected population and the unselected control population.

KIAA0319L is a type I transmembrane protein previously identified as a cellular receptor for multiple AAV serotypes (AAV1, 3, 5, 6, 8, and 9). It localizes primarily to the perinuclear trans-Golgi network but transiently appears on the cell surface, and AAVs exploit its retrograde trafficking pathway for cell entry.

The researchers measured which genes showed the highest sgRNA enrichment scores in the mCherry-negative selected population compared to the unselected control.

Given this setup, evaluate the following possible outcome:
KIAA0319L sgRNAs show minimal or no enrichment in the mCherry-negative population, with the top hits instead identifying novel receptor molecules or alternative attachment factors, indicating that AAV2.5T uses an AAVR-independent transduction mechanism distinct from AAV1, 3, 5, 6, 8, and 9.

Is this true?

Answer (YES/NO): NO